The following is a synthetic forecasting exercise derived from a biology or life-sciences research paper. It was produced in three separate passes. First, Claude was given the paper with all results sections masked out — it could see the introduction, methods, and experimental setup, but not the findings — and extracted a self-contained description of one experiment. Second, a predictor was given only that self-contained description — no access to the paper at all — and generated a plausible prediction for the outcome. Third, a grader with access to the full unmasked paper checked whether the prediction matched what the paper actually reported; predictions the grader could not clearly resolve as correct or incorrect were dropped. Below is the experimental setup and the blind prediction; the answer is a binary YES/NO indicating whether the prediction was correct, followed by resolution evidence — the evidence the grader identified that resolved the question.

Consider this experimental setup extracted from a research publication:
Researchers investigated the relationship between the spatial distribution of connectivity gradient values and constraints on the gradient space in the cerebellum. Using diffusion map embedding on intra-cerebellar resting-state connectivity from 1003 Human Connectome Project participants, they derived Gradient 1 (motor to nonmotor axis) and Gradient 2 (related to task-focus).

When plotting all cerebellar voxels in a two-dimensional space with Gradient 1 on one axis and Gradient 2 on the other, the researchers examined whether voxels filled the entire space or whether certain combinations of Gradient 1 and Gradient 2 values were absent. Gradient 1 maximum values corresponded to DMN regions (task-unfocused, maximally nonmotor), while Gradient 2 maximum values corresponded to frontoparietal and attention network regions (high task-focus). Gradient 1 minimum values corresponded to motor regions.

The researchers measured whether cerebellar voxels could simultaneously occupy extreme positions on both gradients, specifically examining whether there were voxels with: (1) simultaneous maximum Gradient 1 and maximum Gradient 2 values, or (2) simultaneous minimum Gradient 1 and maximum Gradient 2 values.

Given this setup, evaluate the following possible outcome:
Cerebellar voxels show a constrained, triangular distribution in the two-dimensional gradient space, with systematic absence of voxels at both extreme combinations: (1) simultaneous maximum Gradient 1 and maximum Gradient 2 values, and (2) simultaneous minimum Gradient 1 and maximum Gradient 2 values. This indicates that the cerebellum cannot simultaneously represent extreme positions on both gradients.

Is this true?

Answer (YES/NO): YES